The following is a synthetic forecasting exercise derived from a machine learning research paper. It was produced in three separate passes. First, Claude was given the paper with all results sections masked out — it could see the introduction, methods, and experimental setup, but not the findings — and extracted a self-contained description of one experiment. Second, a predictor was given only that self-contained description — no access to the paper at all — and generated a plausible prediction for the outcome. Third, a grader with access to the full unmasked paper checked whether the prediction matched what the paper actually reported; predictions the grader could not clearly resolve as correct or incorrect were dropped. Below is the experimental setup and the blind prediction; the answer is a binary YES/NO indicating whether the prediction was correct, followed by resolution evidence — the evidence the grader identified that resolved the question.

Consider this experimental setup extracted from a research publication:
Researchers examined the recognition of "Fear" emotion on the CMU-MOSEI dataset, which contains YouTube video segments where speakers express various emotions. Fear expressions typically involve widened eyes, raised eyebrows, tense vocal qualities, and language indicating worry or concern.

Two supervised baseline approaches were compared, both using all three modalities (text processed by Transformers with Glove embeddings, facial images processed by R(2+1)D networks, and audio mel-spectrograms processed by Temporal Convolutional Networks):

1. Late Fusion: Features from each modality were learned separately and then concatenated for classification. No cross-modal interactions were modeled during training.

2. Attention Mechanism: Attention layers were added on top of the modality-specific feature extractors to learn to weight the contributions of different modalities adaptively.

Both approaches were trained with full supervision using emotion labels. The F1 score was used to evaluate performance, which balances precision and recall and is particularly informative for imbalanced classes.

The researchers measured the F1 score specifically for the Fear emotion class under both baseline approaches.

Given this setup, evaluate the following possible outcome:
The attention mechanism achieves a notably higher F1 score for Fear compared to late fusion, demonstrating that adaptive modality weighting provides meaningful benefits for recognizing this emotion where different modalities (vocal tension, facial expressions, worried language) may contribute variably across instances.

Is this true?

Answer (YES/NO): YES